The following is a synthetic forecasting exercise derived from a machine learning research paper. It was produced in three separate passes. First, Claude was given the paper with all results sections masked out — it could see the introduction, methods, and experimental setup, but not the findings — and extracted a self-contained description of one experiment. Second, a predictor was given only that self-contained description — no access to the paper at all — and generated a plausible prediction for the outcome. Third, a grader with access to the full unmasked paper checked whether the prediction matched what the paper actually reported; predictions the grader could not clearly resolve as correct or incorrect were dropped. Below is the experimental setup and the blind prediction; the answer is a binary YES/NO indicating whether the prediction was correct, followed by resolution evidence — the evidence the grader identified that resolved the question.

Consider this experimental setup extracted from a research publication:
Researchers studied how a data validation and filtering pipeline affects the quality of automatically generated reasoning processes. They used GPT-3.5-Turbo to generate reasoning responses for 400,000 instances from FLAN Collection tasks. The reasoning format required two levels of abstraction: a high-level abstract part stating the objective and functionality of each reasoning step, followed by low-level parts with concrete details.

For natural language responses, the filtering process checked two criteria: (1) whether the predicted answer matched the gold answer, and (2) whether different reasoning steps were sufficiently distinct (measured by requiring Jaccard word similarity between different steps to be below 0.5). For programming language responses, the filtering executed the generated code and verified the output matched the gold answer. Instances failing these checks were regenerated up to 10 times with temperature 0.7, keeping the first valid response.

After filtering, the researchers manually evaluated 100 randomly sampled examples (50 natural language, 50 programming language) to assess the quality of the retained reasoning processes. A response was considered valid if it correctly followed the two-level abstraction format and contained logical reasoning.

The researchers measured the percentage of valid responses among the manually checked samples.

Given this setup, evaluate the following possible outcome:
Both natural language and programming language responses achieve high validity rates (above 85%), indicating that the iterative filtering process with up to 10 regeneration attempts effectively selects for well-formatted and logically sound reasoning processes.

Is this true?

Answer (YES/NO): YES